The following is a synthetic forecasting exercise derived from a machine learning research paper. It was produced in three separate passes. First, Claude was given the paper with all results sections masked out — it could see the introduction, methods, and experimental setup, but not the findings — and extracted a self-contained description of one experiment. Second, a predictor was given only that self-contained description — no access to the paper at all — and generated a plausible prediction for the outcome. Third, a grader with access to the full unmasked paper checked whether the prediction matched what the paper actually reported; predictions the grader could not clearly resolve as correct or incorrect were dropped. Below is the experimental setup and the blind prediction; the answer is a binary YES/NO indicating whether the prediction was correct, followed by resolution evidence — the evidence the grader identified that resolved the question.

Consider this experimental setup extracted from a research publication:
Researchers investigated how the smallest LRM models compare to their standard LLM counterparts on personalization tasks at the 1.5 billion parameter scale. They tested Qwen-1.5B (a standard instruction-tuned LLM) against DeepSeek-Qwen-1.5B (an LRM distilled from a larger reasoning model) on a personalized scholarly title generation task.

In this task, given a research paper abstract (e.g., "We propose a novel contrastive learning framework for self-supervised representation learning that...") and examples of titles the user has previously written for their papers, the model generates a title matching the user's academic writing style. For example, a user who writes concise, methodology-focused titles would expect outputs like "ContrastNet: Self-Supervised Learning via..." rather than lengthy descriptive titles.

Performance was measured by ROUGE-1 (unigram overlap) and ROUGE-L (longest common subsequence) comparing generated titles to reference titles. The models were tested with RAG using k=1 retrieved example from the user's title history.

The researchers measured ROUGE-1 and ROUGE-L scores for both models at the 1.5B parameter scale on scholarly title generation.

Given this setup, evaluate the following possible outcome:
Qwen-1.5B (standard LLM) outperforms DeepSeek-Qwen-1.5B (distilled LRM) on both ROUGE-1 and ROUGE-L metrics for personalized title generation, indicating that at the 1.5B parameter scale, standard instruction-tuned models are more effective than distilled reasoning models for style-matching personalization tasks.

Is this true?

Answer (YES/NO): YES